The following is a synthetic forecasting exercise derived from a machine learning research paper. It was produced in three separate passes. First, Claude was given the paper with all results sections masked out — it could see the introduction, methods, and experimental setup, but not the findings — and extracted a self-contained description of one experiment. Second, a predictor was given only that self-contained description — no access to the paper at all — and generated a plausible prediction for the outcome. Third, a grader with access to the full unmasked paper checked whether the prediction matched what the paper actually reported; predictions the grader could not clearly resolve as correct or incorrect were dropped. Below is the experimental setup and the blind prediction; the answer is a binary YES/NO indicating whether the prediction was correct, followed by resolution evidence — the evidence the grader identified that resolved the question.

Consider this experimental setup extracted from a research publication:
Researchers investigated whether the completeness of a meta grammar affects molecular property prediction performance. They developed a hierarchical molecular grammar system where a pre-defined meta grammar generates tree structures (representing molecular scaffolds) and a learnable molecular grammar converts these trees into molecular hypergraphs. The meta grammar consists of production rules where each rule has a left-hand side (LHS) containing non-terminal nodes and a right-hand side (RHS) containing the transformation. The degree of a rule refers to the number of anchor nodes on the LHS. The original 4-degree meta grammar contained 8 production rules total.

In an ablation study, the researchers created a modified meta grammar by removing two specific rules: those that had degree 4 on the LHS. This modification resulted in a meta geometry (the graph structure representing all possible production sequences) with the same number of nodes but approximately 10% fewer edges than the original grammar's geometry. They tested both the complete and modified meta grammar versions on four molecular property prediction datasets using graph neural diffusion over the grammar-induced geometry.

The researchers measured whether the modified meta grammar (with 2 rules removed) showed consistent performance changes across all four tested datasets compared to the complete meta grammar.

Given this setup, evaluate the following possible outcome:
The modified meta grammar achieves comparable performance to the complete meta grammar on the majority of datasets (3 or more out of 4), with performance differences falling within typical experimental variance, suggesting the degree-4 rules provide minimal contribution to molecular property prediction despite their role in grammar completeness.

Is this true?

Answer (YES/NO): NO